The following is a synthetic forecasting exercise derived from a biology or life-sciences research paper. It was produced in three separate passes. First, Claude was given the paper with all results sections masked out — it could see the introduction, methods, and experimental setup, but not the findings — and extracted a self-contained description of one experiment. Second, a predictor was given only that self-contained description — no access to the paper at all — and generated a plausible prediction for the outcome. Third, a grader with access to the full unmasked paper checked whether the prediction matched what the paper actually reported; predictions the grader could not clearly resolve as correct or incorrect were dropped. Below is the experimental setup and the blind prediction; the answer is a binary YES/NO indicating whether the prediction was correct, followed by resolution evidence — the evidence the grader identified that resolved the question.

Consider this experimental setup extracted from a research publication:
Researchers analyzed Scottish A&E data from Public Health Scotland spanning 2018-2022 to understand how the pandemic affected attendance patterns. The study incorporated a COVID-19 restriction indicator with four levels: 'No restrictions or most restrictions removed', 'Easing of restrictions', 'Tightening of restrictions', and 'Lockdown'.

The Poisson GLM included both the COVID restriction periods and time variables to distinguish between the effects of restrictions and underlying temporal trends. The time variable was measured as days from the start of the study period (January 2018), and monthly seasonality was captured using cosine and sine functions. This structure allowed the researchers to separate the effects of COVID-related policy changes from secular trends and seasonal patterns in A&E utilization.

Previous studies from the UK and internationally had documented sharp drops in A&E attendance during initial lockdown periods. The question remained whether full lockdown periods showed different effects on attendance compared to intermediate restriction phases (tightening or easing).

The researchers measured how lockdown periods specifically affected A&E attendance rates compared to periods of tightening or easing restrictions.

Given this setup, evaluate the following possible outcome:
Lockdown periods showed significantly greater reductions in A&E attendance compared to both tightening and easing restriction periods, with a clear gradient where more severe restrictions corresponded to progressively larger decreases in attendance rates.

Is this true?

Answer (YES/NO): NO